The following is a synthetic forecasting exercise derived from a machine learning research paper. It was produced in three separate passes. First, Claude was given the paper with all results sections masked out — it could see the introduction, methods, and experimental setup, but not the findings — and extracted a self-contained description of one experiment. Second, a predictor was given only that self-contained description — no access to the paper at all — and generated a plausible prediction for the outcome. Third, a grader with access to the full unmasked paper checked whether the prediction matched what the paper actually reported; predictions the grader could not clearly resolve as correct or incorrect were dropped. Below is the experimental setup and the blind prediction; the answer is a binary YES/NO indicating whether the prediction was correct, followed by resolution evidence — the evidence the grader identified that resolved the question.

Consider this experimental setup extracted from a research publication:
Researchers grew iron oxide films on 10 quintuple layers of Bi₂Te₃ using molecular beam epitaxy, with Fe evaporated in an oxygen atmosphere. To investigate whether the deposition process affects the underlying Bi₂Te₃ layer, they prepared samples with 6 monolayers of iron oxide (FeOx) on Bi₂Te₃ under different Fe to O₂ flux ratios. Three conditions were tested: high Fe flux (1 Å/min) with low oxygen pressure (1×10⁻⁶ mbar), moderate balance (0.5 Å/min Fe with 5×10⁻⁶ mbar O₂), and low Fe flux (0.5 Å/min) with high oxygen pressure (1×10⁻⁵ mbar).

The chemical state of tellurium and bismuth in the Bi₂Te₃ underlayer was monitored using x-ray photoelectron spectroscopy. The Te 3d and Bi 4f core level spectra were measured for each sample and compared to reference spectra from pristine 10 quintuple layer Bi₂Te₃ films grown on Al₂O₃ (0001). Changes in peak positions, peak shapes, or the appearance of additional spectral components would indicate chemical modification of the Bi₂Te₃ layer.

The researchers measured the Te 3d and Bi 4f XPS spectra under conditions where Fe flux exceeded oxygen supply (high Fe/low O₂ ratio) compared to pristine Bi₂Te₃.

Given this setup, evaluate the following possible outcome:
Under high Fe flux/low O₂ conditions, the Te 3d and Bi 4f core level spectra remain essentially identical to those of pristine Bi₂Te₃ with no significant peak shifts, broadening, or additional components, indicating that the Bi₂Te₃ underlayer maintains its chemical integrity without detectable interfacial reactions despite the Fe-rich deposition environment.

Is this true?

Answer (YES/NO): NO